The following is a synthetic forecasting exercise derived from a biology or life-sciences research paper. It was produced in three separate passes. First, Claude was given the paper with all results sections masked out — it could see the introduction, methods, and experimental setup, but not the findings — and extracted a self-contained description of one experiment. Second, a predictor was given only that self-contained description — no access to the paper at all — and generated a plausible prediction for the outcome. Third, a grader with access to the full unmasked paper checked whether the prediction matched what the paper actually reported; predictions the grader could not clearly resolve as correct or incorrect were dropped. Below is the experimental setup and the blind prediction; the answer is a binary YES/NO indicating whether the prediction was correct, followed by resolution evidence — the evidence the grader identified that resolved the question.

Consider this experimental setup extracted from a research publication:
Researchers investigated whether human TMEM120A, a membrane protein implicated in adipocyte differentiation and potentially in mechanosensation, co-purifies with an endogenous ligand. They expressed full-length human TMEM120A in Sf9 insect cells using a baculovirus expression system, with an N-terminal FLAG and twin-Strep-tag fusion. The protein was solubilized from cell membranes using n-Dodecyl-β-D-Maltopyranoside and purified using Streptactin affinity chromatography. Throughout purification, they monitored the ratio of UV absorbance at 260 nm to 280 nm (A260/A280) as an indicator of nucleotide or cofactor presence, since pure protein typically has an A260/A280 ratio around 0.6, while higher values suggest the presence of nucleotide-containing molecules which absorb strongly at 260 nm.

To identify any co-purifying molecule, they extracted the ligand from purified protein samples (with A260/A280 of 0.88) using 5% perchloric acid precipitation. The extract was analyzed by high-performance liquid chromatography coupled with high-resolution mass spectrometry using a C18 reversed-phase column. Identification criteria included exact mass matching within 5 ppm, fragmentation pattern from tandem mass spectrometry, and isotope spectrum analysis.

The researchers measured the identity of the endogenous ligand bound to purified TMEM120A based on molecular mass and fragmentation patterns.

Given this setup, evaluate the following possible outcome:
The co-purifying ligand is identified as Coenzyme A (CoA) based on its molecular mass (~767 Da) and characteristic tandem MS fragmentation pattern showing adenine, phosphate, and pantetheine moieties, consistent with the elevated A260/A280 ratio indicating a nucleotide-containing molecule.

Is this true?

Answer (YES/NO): YES